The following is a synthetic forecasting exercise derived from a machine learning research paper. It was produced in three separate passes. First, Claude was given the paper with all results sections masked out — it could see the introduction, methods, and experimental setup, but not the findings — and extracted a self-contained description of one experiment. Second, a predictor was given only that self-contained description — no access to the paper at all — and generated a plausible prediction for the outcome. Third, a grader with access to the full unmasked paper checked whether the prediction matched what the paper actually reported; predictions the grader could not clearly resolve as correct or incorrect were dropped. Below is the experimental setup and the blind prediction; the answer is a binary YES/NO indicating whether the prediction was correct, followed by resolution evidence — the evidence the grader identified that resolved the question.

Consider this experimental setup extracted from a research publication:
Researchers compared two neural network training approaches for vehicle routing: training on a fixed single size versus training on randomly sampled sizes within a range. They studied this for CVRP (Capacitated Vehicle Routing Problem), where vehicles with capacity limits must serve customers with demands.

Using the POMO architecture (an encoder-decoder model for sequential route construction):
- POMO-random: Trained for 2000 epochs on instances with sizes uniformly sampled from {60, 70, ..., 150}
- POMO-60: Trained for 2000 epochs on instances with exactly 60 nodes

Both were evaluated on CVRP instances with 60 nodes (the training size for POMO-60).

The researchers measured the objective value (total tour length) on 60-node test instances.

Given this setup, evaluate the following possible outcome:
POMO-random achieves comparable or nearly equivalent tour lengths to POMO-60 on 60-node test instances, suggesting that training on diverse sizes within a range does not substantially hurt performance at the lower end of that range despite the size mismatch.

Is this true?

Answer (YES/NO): NO